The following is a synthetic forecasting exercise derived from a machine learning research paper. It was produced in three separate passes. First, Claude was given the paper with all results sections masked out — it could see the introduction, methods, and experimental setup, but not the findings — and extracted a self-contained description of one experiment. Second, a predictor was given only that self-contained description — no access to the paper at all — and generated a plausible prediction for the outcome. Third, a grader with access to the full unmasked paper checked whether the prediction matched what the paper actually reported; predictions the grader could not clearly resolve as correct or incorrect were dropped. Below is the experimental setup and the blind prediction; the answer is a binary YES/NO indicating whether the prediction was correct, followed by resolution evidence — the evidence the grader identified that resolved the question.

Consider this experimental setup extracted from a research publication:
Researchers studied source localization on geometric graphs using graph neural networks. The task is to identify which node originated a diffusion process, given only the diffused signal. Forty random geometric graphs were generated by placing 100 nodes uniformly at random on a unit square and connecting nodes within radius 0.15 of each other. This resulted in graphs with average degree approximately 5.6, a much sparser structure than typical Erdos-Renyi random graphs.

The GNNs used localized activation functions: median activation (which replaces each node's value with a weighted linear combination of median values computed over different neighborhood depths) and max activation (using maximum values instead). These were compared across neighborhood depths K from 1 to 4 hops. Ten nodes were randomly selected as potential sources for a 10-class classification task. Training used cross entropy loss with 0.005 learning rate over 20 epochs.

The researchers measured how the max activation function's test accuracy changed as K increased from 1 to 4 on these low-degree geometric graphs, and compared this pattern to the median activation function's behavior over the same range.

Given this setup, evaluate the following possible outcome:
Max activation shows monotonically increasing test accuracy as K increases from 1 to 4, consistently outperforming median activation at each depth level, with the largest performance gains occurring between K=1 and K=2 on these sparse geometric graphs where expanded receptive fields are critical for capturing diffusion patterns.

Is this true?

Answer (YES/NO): NO